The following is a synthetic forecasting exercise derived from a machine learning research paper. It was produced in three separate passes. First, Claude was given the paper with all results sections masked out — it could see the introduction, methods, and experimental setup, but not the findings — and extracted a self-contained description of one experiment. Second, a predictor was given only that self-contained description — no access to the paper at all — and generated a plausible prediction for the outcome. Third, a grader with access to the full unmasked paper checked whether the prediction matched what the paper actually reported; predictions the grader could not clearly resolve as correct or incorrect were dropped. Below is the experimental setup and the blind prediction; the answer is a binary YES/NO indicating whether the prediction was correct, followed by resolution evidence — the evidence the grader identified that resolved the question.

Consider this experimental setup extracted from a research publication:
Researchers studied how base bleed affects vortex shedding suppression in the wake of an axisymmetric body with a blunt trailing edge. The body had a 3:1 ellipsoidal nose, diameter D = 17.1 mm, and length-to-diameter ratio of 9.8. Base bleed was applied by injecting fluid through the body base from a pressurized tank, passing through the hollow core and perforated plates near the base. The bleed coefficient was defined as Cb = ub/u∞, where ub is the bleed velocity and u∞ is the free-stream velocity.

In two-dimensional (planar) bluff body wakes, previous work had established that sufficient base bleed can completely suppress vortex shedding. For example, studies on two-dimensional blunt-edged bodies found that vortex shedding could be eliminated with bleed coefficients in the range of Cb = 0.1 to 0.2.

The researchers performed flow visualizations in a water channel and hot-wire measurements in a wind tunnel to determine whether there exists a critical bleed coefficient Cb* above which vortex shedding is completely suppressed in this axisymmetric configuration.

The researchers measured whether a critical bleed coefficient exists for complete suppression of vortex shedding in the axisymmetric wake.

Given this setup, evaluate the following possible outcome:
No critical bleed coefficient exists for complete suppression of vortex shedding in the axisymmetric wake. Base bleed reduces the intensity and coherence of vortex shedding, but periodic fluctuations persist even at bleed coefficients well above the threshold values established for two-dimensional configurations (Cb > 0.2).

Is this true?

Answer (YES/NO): NO